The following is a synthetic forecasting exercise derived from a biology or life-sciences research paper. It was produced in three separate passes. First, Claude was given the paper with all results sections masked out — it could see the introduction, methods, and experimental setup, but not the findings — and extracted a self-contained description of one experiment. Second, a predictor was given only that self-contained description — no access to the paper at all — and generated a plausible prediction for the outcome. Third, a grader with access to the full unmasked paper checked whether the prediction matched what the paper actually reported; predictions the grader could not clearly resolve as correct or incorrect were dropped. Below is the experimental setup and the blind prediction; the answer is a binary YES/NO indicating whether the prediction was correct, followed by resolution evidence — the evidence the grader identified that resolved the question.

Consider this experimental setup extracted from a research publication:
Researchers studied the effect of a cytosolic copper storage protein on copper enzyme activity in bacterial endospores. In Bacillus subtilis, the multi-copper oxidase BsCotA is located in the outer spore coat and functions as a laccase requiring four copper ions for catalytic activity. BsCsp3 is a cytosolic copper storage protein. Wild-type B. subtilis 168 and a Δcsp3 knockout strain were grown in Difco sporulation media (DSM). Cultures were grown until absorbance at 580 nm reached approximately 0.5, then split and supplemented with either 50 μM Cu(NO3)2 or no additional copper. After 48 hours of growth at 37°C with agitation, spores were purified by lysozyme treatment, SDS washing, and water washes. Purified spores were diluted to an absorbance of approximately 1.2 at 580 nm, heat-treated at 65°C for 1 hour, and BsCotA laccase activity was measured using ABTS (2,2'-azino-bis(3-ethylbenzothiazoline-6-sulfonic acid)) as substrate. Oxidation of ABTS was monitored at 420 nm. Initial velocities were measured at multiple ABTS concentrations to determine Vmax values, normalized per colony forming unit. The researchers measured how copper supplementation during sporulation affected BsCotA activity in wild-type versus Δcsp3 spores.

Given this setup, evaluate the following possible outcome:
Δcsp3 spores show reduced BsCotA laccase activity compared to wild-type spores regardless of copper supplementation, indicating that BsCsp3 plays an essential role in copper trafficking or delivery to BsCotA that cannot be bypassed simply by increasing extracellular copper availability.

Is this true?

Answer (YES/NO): NO